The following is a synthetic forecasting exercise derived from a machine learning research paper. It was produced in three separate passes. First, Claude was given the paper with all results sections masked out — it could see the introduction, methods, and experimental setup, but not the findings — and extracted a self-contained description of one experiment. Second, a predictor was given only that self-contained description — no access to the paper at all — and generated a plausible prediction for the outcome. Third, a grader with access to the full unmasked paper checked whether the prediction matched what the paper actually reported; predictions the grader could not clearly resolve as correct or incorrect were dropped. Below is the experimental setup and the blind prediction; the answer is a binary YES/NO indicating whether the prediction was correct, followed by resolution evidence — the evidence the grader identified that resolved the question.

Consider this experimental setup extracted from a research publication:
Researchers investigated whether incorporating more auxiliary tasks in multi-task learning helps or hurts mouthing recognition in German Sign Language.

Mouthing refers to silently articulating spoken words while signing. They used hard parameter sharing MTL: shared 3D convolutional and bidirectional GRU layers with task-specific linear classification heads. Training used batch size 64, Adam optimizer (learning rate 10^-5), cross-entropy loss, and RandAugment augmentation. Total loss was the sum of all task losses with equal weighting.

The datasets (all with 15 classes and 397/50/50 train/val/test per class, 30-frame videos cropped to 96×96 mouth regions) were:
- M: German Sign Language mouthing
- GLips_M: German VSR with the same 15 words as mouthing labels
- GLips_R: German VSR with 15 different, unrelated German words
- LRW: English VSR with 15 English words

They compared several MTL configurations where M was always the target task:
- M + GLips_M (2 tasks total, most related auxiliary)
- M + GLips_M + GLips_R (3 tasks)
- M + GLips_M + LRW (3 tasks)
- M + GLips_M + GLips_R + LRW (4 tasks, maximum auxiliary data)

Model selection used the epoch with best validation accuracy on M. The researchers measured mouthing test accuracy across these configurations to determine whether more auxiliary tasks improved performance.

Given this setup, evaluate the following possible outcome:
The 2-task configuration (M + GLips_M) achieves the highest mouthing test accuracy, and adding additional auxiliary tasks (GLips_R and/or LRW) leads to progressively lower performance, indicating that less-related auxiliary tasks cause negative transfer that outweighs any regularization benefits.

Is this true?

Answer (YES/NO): NO